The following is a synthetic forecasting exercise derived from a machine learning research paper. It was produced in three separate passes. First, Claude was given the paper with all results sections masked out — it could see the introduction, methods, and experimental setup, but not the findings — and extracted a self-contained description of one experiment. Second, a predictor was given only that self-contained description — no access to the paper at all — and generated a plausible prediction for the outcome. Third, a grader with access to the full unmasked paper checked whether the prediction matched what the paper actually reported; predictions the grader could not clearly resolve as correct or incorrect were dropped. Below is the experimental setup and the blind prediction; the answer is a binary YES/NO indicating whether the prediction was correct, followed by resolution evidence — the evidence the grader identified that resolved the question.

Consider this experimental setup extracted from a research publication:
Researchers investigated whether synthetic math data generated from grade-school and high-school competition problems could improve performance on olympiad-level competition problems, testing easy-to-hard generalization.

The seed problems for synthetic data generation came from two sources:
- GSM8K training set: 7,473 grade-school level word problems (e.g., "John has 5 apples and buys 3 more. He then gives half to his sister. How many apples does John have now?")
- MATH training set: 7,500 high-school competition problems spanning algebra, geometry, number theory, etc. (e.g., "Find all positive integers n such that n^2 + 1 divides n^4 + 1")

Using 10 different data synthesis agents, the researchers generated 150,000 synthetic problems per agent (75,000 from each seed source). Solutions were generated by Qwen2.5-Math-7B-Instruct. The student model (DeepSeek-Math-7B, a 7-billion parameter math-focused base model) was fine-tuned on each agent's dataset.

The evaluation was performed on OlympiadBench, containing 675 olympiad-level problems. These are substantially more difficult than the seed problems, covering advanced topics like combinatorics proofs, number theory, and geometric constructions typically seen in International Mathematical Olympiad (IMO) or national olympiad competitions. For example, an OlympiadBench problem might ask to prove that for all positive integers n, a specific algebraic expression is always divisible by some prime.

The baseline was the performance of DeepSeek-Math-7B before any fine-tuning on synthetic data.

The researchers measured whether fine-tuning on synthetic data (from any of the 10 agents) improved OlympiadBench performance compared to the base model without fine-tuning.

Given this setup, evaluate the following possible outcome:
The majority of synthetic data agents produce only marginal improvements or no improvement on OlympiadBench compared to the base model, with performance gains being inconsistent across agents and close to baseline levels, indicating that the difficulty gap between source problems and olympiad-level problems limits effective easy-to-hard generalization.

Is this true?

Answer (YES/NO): NO